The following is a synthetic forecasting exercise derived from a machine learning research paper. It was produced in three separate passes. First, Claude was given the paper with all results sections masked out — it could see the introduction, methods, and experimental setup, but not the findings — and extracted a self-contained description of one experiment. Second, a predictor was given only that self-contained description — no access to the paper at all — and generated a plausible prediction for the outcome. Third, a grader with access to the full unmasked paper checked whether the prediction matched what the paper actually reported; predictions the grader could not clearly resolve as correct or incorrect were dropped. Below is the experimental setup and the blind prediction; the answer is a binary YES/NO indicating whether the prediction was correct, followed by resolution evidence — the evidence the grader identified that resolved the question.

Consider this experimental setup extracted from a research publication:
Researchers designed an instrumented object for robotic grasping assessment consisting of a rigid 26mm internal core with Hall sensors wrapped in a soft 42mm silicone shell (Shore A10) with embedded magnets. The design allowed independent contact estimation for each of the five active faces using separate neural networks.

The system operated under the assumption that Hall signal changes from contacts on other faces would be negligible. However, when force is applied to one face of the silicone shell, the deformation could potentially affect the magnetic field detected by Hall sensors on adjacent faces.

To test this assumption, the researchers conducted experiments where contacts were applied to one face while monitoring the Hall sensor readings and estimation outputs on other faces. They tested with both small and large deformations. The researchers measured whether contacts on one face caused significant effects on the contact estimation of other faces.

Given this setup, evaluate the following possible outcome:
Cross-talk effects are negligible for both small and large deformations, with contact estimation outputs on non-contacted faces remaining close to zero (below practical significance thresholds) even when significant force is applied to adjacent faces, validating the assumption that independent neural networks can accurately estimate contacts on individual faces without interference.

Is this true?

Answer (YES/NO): NO